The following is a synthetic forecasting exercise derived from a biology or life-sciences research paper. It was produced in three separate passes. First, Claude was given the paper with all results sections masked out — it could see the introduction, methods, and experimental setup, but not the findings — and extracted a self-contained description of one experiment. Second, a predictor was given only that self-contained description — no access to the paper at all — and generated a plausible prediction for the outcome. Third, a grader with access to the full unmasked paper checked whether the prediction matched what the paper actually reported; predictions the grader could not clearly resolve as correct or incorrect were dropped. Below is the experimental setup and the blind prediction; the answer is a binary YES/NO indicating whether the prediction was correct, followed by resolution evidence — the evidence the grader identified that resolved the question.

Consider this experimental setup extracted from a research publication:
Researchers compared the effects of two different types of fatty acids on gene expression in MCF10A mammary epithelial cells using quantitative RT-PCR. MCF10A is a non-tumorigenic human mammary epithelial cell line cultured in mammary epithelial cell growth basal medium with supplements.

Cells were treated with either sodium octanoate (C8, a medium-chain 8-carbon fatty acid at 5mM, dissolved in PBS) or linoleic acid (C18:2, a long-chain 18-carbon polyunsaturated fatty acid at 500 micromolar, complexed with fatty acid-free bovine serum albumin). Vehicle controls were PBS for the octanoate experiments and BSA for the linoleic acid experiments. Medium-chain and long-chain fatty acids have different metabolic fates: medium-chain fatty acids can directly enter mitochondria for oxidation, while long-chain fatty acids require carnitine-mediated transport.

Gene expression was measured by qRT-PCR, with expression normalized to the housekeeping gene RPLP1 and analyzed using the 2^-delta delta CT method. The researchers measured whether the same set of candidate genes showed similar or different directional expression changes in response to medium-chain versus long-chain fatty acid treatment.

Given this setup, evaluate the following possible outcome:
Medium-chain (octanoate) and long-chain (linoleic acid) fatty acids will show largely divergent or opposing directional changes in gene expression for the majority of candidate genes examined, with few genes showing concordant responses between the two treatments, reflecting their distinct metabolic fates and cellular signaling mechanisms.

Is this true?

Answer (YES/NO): NO